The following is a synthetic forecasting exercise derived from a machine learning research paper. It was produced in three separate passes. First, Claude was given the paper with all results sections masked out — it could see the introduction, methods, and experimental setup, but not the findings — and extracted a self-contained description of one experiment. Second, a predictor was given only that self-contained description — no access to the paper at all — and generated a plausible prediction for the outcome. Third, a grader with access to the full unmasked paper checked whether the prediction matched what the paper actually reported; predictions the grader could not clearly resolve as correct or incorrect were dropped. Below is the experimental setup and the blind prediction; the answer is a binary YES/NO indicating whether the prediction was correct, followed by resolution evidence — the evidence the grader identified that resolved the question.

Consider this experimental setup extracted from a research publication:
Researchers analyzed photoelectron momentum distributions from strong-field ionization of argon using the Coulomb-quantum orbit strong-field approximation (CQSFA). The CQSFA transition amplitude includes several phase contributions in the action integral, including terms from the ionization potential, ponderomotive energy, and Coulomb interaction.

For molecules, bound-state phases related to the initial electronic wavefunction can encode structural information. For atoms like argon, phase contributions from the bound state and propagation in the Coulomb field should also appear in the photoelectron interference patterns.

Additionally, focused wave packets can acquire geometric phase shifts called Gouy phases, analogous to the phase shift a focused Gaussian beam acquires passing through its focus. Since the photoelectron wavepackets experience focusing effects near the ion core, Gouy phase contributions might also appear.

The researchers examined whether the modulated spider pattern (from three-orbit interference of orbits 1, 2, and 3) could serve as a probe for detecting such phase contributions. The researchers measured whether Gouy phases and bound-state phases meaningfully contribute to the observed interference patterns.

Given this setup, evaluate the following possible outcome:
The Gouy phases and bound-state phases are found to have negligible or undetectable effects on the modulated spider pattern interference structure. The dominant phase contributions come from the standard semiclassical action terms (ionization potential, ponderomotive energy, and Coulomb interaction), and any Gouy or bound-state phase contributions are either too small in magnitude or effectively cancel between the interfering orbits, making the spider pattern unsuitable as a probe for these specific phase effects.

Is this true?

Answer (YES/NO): NO